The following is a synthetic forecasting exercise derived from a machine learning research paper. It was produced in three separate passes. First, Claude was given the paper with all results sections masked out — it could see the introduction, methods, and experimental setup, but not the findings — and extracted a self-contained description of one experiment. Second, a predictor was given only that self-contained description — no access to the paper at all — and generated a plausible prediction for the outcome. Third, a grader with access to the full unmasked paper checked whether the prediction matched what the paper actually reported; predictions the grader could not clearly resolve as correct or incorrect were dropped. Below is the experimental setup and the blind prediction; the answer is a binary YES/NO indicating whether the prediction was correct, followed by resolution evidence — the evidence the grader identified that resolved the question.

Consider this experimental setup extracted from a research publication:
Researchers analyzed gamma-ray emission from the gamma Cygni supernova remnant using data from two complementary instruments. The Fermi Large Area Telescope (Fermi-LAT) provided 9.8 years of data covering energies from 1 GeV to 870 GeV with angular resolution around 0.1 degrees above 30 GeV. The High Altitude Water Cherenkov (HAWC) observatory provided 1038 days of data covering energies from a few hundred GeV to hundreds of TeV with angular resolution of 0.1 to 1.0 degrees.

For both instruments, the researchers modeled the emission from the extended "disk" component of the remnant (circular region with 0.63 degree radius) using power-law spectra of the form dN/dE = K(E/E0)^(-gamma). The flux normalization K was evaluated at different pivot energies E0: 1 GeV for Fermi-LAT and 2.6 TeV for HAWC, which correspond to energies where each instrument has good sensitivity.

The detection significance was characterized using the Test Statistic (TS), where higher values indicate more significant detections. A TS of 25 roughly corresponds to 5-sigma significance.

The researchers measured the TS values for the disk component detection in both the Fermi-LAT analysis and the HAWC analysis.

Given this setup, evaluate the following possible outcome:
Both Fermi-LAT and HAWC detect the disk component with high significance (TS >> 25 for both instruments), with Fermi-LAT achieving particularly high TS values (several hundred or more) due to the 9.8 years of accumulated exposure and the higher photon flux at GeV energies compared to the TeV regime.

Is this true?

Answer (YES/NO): NO